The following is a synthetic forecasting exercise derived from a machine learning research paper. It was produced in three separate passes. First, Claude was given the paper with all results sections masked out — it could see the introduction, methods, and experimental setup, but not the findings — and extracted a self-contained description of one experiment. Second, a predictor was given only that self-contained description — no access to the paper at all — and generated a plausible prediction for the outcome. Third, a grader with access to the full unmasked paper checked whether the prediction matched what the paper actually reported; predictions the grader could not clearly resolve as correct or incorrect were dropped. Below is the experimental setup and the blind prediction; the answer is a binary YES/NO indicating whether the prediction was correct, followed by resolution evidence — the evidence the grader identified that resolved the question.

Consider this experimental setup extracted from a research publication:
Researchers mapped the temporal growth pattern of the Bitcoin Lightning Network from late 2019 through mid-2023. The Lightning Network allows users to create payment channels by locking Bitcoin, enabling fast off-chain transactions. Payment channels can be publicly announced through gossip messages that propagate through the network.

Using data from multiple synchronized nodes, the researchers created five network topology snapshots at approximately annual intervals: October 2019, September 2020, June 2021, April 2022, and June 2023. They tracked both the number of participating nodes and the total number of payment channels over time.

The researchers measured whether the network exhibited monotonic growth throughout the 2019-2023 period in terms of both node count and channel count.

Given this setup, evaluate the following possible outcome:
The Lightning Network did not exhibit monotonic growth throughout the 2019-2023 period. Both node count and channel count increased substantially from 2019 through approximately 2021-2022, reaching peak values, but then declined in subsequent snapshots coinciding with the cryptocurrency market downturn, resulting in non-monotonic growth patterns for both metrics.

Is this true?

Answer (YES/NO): YES